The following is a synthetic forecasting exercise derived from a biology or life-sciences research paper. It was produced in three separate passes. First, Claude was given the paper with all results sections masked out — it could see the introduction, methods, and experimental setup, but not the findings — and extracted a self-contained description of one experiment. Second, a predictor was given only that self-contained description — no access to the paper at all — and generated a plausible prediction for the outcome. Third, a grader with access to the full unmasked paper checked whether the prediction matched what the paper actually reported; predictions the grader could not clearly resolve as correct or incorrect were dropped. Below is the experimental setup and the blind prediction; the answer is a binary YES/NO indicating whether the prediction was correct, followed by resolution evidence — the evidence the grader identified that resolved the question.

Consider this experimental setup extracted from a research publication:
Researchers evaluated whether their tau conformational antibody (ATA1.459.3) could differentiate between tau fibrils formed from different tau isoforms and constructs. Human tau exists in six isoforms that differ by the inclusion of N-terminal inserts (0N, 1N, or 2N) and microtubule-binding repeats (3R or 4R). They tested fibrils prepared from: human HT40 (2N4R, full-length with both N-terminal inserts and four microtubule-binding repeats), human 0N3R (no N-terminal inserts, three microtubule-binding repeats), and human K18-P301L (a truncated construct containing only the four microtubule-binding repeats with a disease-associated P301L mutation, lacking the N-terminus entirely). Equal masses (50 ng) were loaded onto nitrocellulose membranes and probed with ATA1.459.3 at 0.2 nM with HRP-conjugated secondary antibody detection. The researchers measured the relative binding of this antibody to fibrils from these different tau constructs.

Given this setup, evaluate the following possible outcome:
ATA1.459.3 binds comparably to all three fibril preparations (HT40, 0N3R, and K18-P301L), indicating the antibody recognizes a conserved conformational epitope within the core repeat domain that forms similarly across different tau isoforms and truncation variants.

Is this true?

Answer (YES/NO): NO